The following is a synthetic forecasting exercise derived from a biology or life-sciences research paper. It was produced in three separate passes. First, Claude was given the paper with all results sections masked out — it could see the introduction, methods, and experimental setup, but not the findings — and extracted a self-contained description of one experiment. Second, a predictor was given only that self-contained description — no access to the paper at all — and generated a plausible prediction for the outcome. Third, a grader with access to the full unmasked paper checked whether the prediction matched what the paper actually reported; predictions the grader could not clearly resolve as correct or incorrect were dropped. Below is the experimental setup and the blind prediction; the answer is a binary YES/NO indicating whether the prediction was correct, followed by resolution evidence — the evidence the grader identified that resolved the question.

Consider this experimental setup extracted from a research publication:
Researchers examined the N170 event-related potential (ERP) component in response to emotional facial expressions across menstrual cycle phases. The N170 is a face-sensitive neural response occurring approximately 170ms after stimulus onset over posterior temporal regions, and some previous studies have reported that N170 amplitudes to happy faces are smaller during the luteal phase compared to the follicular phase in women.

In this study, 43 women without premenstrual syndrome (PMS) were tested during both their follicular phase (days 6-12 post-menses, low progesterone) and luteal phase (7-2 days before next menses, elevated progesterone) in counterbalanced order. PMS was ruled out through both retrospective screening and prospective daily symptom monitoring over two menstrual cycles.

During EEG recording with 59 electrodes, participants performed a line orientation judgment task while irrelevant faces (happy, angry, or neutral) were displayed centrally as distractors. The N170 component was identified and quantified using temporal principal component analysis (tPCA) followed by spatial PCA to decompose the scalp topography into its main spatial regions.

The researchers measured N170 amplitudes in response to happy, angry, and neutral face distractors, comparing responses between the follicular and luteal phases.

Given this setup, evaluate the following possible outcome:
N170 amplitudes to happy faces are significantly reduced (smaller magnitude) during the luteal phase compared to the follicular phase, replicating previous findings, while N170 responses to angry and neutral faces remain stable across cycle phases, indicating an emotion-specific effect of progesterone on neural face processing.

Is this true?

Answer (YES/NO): NO